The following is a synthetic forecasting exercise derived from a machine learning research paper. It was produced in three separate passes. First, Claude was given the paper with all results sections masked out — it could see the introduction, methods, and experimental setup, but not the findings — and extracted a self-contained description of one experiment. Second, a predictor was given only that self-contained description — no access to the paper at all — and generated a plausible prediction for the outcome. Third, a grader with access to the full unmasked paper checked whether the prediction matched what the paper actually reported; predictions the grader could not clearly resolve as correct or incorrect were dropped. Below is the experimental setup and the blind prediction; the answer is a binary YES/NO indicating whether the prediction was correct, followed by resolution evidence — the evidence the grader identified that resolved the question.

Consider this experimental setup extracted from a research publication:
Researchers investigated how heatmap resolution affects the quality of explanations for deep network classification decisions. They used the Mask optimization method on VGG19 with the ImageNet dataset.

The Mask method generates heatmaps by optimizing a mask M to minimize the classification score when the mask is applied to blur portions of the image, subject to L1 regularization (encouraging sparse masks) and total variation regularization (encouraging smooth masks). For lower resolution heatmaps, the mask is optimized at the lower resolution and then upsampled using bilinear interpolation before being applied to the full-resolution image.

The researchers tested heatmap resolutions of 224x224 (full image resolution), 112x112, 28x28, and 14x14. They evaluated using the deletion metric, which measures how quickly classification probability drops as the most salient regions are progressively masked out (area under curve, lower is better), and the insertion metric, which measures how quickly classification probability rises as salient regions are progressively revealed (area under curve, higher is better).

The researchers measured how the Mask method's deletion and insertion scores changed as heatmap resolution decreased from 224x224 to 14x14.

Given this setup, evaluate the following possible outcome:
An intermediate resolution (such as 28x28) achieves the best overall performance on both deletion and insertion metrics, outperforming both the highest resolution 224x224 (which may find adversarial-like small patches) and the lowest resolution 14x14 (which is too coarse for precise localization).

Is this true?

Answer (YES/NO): NO